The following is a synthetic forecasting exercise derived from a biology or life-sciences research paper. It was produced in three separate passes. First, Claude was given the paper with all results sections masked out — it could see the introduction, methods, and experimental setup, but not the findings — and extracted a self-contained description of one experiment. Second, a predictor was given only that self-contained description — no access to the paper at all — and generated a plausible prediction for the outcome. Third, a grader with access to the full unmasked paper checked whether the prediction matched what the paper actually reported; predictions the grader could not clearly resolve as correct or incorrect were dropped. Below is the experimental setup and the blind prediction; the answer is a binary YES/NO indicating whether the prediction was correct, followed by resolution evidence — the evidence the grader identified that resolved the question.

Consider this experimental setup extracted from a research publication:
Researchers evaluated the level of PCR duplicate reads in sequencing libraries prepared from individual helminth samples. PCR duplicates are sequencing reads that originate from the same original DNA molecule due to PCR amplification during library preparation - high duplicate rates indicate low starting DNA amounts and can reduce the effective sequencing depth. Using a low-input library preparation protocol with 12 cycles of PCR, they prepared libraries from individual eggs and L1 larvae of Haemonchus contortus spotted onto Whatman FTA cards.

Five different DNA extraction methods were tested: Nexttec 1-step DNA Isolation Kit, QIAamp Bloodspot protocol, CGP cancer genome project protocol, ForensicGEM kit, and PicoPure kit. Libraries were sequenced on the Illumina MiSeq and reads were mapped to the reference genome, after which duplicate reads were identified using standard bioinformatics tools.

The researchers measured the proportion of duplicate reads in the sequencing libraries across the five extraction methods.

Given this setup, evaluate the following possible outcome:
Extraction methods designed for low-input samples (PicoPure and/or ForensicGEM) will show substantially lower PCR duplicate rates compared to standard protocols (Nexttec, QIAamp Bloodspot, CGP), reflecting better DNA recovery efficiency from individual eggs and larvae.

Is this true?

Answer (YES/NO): NO